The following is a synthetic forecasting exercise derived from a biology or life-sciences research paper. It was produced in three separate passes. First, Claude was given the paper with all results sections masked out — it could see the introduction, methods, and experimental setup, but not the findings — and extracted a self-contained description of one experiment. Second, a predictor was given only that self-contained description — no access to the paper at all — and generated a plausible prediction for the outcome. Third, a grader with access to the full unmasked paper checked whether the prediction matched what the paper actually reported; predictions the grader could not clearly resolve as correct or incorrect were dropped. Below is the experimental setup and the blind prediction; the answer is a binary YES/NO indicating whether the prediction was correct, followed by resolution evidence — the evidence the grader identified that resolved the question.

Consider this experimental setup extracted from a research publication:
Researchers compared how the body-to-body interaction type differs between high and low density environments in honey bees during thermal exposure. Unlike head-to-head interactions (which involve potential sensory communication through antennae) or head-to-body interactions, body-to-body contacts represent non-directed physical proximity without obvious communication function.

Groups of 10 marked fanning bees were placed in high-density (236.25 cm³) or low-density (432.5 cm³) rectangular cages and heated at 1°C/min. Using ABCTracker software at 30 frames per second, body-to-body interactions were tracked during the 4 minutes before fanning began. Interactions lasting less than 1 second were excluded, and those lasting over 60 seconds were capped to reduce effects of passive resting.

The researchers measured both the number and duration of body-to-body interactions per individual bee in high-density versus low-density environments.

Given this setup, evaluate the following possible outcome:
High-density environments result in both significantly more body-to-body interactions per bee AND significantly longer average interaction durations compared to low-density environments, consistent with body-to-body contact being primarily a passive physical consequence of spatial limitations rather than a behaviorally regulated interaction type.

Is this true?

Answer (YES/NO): NO